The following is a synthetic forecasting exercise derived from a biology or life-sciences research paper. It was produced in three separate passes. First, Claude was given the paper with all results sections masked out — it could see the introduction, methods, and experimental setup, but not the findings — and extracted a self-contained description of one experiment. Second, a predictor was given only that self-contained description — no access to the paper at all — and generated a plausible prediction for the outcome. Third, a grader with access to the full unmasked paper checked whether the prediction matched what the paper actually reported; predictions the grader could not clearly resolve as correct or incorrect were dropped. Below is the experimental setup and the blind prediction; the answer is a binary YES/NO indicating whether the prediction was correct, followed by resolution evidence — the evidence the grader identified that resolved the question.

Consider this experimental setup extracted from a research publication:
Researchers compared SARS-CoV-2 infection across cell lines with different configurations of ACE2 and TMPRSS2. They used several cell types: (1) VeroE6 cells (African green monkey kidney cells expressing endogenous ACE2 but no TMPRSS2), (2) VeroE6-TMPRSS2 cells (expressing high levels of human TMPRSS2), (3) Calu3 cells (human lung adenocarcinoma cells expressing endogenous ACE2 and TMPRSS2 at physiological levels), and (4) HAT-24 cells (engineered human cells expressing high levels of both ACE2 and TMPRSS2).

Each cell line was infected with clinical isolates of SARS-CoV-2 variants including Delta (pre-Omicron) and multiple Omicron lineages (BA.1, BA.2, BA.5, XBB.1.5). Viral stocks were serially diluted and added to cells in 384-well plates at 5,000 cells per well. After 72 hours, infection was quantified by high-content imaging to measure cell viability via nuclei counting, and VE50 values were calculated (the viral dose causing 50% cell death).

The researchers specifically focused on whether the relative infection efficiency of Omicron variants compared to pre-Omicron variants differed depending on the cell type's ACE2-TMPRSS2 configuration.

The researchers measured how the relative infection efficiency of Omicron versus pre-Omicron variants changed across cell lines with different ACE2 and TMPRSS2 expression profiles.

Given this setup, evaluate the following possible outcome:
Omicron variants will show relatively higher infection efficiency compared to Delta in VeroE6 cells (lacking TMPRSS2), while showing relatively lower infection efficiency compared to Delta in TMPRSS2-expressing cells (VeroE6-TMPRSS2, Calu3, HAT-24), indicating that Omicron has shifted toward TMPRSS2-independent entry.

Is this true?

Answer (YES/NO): NO